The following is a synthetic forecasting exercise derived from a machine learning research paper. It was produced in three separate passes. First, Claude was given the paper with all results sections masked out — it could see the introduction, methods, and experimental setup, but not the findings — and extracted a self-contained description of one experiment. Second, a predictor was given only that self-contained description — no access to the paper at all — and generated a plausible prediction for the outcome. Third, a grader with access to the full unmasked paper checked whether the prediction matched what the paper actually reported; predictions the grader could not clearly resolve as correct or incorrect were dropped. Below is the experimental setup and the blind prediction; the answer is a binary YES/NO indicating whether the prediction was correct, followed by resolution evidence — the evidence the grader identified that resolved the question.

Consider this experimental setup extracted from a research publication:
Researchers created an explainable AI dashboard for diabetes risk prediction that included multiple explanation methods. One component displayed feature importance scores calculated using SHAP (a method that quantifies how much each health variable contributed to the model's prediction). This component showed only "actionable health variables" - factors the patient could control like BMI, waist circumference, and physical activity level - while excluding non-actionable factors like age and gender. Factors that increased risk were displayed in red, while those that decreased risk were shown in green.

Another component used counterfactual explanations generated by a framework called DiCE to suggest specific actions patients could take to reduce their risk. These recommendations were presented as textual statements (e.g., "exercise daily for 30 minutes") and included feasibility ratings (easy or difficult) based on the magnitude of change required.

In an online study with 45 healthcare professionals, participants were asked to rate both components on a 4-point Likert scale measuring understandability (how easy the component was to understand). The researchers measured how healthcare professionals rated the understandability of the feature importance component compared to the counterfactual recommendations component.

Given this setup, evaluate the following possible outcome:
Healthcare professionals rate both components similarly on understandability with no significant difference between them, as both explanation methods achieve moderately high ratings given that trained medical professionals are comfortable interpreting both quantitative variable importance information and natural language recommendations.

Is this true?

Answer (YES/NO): YES